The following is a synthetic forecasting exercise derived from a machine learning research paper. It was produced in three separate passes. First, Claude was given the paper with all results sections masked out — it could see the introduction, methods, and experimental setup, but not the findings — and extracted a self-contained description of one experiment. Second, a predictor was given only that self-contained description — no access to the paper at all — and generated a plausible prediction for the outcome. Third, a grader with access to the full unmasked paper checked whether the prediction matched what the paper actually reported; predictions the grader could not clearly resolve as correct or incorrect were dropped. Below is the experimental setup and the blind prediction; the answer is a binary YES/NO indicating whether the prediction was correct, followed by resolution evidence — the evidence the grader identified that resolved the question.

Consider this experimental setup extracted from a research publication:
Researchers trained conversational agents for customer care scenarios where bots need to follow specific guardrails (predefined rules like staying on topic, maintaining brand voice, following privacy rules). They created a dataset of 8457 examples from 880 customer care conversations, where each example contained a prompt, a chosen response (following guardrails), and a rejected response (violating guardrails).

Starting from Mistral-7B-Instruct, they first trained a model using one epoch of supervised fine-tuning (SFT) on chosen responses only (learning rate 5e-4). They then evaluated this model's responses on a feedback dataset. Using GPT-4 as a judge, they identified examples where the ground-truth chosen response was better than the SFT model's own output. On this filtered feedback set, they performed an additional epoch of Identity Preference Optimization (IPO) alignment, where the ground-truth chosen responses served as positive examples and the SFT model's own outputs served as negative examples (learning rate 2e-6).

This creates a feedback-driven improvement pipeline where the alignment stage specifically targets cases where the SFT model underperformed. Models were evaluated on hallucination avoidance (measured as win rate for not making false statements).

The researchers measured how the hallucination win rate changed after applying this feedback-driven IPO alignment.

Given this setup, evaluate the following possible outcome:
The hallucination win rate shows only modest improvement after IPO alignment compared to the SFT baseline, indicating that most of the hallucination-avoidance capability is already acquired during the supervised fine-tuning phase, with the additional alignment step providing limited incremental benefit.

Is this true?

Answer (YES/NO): NO